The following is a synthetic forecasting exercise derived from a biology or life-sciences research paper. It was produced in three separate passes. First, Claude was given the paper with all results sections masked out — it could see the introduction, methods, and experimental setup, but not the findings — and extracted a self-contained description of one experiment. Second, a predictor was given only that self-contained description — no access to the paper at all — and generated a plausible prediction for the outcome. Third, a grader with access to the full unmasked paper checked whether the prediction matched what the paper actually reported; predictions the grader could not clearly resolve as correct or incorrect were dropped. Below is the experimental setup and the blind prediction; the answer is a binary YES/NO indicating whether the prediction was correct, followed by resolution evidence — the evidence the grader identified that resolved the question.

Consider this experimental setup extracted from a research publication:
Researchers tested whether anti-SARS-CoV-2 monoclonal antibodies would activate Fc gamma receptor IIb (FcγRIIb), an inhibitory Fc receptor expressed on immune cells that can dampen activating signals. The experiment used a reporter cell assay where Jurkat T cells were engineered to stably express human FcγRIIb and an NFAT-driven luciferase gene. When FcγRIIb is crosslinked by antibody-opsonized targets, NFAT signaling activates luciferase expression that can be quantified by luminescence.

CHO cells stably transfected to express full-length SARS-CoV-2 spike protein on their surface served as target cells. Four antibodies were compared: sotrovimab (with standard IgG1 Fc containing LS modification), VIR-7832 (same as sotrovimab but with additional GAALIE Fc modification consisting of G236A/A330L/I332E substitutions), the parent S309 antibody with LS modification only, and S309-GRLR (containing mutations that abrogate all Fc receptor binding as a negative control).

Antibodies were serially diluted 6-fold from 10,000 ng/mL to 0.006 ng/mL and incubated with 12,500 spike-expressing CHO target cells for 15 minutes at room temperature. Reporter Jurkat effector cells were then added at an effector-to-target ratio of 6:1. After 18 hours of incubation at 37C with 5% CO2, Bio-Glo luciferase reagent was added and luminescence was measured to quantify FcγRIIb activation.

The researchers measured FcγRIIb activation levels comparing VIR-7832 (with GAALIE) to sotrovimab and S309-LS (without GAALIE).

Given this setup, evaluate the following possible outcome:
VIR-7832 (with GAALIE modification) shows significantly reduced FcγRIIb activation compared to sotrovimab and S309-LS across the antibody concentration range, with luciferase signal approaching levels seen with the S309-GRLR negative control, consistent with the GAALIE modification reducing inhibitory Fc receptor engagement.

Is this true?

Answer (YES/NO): NO